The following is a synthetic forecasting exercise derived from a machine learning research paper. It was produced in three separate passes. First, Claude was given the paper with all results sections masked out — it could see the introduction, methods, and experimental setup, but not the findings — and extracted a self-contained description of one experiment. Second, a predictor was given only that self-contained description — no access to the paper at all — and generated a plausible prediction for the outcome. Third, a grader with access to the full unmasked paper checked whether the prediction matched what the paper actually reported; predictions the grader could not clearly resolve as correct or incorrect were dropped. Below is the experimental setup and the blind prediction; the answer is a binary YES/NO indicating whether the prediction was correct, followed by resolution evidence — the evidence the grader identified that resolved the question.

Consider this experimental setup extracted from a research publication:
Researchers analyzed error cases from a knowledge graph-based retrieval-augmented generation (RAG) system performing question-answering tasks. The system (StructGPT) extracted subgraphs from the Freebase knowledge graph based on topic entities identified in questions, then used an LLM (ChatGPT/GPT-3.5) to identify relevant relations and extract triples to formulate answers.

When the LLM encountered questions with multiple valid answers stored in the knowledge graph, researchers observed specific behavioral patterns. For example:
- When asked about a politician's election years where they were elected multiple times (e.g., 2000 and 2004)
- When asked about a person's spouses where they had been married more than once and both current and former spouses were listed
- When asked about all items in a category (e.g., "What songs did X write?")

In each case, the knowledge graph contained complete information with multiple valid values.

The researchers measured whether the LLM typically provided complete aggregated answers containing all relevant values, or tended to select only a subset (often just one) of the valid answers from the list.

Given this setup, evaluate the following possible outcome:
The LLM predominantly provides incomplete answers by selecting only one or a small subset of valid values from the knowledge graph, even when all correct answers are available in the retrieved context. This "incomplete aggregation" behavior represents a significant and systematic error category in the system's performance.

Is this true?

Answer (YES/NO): YES